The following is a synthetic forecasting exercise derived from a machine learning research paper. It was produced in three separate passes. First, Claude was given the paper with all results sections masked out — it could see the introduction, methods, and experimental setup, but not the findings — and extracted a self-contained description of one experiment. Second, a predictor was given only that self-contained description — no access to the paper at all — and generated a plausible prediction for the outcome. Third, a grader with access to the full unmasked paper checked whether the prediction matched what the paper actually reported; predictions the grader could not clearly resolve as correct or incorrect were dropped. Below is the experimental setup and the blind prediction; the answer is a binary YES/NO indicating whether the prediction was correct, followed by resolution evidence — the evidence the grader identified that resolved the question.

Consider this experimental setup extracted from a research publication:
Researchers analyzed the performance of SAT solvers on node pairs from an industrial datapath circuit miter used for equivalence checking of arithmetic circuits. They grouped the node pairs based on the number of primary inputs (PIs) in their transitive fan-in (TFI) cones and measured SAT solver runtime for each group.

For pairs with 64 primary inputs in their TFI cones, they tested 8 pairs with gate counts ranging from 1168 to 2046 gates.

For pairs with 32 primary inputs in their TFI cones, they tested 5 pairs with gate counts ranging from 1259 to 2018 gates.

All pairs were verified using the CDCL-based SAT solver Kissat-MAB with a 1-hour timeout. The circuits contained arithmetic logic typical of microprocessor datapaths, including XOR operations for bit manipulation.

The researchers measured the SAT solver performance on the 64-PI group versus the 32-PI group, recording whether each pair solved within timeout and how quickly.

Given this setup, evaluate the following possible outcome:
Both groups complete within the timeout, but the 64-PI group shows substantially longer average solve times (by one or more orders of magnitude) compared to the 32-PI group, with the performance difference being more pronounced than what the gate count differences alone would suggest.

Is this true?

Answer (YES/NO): NO